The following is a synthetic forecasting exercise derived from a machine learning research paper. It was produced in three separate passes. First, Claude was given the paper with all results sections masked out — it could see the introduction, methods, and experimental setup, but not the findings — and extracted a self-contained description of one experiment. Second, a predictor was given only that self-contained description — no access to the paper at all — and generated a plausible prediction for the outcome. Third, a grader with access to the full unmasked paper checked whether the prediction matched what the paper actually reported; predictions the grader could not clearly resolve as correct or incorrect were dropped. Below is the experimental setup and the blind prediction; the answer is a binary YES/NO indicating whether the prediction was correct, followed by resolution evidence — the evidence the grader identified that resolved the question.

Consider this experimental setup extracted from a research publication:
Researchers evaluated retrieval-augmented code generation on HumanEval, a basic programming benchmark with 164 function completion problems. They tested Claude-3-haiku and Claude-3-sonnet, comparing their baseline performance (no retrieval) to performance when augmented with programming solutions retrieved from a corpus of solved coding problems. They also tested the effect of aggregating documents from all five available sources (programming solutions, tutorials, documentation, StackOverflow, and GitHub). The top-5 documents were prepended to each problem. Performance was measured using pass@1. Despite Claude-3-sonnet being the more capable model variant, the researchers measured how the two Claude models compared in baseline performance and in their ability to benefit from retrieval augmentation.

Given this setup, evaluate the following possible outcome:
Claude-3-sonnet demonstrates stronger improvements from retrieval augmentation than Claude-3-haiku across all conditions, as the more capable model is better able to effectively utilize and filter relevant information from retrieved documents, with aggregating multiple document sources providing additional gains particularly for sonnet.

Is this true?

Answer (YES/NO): NO